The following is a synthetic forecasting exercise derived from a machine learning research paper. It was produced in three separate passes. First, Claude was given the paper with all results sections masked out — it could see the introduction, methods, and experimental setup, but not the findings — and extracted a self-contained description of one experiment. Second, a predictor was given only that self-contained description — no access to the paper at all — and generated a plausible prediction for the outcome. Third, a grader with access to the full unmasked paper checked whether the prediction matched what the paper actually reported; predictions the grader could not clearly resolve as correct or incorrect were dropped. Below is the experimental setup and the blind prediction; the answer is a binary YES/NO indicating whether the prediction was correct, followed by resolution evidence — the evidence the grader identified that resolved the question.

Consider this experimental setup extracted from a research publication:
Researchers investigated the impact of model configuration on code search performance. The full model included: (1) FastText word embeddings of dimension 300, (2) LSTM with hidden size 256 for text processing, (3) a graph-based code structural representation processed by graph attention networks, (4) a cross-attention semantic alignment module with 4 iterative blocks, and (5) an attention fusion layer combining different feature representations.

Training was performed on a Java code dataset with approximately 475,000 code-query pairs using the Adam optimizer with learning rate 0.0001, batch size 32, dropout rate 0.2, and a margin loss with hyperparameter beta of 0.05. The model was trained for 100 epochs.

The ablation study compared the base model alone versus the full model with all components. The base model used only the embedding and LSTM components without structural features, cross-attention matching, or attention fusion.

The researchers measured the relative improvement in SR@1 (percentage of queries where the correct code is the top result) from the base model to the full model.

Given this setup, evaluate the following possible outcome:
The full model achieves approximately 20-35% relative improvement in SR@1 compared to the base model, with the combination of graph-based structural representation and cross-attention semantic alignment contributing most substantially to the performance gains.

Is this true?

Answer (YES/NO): NO